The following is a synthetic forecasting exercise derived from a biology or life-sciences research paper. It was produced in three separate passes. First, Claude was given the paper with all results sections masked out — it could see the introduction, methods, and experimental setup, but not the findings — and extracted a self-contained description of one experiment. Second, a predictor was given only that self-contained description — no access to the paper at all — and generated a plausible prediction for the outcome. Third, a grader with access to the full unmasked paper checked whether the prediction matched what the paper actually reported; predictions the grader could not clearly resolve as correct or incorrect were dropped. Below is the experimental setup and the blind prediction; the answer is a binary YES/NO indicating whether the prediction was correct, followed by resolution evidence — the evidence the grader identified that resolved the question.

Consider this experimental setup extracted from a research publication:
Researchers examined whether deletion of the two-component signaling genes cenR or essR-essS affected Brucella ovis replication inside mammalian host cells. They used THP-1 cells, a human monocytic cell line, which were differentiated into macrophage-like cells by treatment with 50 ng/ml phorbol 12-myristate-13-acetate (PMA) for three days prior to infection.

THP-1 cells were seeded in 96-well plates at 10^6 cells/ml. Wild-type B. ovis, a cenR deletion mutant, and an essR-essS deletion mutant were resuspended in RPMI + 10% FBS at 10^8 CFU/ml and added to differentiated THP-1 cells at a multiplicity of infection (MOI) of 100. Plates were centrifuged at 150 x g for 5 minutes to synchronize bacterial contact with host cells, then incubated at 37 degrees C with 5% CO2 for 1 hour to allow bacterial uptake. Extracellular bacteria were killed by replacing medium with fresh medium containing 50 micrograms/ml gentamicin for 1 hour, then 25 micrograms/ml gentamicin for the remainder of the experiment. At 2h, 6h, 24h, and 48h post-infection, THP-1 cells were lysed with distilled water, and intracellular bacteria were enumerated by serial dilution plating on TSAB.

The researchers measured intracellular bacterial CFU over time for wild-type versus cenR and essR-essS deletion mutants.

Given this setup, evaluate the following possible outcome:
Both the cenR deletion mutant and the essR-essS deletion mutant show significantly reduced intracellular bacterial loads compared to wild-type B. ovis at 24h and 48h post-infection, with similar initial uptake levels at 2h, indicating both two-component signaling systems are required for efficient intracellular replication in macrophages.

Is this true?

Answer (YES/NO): NO